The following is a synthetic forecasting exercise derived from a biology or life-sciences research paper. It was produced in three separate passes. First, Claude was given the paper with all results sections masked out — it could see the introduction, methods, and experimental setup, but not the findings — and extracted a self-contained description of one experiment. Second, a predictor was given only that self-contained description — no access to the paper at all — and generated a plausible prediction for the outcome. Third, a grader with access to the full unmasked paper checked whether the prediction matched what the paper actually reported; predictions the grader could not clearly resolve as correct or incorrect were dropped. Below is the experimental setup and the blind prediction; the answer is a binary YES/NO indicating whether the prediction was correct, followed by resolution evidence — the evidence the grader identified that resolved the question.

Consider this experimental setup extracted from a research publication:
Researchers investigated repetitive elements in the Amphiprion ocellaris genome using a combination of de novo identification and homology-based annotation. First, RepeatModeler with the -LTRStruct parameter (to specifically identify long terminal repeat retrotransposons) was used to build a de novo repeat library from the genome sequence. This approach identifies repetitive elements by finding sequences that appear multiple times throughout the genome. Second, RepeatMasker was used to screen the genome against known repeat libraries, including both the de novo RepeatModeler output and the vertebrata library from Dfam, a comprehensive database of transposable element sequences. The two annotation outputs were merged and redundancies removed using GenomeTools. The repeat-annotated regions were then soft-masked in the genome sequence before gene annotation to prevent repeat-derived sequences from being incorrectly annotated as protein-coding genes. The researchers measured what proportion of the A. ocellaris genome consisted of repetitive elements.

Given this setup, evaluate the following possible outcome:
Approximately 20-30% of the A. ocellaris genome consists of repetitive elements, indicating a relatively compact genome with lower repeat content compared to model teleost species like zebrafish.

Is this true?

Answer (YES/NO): NO